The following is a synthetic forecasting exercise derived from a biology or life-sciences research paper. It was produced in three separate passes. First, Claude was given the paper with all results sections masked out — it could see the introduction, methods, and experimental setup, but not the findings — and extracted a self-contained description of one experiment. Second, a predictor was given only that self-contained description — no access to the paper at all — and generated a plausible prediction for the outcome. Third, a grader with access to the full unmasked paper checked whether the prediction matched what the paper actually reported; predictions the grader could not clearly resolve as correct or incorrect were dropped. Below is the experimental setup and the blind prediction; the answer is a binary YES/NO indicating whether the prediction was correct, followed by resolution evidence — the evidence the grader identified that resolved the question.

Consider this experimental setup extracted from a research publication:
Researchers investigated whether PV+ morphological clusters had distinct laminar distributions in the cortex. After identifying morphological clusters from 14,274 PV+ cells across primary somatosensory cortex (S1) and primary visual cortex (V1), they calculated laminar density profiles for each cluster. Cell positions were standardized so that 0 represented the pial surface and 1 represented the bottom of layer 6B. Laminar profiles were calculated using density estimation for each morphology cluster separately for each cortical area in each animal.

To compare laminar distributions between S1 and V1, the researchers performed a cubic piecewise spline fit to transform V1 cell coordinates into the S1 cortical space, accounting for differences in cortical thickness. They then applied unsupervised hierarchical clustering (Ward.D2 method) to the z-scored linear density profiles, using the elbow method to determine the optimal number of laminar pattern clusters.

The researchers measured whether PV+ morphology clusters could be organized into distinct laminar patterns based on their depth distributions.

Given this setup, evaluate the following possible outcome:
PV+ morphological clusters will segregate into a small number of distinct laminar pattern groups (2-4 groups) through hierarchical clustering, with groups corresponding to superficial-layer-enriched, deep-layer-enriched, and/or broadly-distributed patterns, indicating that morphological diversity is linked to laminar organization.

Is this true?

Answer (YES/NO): NO